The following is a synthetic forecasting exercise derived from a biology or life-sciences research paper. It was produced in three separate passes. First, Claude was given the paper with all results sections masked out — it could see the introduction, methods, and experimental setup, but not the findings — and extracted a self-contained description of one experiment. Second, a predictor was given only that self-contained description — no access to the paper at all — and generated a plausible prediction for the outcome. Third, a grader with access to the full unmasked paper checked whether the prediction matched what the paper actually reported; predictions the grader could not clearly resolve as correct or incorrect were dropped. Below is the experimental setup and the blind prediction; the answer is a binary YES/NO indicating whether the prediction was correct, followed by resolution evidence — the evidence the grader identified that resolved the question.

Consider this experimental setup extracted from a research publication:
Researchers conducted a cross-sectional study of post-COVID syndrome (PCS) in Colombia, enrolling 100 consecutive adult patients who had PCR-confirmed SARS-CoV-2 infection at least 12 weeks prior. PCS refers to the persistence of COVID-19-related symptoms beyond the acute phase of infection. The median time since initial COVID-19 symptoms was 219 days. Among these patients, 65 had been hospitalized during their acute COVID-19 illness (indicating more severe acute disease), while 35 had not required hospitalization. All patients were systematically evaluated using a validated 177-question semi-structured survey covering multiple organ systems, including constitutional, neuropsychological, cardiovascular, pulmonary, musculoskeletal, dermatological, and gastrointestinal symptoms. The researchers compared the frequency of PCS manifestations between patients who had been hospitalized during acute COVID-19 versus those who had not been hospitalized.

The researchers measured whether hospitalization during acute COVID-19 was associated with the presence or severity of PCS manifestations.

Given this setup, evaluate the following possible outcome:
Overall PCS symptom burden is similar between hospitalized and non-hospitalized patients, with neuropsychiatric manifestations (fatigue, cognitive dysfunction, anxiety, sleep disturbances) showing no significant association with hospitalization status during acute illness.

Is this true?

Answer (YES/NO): YES